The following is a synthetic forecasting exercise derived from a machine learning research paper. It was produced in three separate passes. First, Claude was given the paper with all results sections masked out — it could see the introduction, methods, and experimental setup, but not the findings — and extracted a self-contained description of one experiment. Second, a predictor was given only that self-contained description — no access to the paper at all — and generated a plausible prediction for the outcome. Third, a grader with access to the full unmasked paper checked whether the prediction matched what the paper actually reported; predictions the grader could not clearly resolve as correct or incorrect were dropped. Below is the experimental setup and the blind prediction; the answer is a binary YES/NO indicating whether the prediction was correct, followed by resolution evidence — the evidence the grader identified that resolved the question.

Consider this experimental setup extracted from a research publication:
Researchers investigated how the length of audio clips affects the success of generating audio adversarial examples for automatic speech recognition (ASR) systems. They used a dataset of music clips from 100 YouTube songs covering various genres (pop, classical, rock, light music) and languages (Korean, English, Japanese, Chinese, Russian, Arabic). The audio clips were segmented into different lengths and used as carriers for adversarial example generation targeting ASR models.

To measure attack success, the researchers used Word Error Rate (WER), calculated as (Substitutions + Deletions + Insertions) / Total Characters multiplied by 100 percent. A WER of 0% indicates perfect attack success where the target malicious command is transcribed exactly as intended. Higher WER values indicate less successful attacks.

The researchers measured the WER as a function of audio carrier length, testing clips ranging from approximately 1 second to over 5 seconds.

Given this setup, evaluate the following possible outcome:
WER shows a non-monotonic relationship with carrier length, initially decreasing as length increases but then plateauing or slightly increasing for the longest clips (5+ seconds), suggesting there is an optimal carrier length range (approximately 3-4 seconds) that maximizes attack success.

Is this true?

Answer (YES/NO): NO